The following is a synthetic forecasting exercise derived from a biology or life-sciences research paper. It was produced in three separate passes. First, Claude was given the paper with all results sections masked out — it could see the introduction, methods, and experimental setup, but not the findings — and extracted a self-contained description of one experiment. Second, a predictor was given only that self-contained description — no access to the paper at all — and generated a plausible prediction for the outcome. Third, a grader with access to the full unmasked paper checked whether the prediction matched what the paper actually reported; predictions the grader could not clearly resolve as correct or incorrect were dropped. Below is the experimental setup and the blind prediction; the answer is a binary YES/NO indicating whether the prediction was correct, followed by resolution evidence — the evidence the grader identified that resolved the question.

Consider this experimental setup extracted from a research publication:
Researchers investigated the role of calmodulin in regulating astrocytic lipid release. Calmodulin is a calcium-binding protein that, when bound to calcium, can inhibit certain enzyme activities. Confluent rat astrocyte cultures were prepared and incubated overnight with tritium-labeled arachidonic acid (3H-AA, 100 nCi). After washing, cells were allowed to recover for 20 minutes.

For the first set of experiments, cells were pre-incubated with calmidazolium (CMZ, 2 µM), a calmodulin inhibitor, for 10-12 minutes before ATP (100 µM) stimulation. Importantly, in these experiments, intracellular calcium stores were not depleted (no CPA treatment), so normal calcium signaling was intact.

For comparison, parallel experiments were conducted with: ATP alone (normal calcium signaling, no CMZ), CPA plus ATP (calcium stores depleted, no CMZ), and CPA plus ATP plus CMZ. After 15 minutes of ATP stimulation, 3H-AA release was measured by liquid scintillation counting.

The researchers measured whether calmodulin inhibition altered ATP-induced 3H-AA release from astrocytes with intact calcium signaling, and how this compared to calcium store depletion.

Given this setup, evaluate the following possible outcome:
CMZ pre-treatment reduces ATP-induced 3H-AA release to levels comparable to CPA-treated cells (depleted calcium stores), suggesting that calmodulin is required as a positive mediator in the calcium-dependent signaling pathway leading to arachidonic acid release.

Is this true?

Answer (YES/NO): NO